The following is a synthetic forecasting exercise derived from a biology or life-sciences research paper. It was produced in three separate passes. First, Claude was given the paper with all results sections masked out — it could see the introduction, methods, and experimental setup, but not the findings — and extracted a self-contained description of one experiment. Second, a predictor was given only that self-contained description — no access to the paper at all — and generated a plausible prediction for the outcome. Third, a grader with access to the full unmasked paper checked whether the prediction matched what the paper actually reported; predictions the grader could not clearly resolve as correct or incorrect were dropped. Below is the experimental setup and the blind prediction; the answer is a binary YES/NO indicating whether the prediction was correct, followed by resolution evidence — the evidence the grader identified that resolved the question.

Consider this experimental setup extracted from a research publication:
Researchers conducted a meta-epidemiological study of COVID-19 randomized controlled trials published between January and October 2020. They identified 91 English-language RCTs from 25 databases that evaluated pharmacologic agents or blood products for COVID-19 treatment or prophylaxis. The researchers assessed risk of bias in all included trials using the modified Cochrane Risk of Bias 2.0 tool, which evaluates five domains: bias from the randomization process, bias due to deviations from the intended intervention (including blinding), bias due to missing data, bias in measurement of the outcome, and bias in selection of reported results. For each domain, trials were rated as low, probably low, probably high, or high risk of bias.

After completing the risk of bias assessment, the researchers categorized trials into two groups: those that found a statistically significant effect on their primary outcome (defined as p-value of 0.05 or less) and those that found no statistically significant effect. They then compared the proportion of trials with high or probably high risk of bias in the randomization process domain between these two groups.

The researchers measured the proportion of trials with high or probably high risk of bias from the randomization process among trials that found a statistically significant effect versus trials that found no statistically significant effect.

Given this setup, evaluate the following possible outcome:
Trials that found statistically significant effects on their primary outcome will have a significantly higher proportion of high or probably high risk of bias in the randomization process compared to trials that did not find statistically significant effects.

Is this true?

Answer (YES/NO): YES